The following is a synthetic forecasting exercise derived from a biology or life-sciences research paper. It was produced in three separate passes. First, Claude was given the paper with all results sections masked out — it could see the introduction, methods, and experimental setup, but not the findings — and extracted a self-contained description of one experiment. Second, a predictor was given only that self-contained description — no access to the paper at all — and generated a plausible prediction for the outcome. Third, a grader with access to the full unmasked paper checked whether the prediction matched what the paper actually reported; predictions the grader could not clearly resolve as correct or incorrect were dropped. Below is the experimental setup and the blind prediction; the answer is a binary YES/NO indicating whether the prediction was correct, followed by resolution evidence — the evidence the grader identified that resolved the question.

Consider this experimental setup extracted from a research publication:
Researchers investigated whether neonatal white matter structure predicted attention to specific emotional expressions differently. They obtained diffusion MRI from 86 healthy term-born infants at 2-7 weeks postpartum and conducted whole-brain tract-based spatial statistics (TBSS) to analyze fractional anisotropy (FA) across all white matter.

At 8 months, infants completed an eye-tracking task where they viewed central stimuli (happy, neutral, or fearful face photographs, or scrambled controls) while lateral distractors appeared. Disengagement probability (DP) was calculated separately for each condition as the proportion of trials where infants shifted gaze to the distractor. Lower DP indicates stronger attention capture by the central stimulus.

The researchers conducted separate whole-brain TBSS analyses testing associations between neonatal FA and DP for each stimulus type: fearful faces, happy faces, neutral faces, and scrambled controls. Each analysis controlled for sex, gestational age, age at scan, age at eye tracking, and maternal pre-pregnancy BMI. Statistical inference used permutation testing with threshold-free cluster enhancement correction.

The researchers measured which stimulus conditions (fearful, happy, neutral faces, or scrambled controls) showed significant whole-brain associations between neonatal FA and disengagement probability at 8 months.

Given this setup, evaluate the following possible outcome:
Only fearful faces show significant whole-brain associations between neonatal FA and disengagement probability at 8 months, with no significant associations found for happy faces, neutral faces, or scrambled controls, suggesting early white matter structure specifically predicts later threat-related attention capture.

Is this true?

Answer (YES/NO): NO